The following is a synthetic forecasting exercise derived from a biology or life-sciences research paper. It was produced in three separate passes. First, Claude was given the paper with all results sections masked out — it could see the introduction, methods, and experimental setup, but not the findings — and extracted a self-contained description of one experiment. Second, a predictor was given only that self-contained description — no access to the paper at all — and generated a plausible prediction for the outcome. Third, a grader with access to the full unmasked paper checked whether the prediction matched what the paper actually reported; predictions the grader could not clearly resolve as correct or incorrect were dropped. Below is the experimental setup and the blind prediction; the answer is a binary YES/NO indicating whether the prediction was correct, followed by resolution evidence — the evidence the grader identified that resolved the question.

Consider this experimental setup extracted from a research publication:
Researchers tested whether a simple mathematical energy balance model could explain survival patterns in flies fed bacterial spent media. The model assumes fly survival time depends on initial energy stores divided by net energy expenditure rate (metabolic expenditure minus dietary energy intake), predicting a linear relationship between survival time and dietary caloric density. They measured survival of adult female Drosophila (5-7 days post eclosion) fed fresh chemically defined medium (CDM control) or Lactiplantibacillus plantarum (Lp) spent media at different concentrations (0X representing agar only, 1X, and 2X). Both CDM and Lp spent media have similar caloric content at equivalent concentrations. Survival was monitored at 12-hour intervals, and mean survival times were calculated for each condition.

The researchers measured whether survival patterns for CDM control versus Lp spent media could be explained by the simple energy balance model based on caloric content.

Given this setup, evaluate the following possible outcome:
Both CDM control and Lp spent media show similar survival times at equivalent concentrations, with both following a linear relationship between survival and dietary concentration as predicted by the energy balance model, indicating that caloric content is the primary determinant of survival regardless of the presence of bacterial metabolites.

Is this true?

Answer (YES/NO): NO